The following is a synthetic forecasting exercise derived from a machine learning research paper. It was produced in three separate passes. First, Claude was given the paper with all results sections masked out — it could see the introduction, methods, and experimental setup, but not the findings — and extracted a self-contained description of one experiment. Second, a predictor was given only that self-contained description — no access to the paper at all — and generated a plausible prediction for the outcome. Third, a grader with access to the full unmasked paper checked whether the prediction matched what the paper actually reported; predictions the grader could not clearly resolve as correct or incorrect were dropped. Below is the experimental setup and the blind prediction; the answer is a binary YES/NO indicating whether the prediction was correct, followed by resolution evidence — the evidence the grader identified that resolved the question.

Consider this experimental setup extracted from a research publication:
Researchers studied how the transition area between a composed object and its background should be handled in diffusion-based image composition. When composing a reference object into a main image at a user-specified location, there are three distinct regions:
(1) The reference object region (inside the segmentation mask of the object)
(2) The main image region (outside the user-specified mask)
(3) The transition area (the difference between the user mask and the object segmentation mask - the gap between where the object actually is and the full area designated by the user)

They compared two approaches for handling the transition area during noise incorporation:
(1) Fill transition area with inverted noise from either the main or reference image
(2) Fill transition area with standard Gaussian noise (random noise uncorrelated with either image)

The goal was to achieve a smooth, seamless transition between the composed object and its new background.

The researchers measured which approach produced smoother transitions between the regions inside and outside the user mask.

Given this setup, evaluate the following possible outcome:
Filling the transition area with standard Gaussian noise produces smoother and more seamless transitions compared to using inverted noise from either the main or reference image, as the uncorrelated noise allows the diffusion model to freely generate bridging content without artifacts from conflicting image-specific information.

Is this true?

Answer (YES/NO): YES